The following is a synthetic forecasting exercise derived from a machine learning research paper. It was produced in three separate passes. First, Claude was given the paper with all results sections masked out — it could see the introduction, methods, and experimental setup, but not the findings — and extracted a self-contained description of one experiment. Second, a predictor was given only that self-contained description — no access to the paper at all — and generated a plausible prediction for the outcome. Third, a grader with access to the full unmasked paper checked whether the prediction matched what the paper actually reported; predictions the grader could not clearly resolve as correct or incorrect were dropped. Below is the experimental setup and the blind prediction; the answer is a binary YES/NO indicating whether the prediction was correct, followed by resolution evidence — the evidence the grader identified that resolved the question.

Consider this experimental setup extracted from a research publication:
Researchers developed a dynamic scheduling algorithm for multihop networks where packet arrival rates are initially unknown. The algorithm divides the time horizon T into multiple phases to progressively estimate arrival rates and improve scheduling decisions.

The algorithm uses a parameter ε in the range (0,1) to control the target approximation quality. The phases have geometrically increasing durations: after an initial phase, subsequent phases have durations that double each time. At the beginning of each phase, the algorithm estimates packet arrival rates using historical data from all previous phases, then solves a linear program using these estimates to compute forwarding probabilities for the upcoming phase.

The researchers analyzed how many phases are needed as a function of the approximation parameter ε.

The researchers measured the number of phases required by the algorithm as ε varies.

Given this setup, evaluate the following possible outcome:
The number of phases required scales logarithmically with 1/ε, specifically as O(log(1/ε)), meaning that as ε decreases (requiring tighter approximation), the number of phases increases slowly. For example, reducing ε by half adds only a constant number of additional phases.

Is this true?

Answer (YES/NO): YES